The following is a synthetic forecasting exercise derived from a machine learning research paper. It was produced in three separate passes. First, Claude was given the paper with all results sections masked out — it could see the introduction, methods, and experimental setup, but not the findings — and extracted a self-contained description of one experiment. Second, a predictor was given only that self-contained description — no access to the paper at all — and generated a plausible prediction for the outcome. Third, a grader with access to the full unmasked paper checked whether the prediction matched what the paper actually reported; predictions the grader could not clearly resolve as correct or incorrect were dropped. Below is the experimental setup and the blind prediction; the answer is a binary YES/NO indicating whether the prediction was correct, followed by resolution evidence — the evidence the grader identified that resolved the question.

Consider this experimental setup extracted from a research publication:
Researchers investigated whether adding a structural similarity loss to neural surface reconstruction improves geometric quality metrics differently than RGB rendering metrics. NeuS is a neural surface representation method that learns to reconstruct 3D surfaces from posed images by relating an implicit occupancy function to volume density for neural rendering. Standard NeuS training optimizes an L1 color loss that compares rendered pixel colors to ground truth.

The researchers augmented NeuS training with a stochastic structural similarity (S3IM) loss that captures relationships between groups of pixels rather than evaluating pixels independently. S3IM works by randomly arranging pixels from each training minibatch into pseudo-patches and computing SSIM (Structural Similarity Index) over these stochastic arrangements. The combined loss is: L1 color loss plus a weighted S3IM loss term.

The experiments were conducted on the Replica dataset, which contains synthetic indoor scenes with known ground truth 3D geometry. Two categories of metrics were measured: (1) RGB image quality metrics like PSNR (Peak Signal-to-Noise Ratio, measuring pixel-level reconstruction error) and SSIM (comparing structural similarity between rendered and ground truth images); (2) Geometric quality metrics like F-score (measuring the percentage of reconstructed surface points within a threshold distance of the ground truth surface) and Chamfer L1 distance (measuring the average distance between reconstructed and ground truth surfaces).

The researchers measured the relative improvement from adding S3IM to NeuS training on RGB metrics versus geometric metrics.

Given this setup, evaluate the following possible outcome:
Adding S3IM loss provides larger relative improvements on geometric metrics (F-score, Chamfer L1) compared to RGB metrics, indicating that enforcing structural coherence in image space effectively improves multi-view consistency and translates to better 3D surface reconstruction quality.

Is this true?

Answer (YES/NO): YES